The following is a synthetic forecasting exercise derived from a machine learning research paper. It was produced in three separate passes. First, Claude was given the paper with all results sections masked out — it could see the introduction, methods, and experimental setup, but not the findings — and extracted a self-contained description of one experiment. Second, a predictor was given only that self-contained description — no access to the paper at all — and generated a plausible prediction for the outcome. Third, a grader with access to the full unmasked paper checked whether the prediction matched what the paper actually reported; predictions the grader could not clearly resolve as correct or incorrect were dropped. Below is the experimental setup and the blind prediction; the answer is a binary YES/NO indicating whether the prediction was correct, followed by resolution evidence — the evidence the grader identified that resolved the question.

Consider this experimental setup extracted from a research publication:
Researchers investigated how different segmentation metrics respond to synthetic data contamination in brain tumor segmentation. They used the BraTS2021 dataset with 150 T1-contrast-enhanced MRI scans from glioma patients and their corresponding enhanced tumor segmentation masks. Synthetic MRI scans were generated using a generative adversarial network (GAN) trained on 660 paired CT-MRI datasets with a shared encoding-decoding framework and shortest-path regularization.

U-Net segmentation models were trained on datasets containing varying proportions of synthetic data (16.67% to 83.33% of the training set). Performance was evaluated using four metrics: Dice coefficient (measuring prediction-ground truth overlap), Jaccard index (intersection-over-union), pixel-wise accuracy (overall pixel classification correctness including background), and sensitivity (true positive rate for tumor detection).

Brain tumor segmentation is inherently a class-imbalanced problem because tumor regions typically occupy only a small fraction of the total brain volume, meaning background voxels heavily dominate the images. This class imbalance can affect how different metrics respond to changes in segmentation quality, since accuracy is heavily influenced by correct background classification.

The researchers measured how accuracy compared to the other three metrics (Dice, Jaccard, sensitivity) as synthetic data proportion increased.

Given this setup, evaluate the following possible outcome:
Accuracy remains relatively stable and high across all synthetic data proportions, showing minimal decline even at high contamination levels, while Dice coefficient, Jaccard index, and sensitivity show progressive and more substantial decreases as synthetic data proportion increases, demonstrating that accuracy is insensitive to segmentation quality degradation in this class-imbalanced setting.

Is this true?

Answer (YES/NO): YES